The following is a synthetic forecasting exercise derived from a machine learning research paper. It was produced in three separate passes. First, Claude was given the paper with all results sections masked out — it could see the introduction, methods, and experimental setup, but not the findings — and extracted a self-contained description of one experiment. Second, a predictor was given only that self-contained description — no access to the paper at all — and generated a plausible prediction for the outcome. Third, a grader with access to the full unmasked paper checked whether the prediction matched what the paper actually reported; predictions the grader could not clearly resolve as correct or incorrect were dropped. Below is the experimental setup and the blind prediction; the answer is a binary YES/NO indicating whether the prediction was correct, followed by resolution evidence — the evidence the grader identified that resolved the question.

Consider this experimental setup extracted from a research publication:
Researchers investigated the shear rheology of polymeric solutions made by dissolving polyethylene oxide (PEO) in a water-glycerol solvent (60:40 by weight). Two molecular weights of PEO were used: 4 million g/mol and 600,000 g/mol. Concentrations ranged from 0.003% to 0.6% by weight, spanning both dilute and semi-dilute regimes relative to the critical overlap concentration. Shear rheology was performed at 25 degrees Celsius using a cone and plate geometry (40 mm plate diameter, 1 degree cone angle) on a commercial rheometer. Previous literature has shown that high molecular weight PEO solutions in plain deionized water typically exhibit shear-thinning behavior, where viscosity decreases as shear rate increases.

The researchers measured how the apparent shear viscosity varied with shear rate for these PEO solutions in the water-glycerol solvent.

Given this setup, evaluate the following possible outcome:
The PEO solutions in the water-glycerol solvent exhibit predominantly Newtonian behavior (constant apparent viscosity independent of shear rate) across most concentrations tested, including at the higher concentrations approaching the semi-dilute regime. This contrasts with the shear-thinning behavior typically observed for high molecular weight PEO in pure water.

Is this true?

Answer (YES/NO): YES